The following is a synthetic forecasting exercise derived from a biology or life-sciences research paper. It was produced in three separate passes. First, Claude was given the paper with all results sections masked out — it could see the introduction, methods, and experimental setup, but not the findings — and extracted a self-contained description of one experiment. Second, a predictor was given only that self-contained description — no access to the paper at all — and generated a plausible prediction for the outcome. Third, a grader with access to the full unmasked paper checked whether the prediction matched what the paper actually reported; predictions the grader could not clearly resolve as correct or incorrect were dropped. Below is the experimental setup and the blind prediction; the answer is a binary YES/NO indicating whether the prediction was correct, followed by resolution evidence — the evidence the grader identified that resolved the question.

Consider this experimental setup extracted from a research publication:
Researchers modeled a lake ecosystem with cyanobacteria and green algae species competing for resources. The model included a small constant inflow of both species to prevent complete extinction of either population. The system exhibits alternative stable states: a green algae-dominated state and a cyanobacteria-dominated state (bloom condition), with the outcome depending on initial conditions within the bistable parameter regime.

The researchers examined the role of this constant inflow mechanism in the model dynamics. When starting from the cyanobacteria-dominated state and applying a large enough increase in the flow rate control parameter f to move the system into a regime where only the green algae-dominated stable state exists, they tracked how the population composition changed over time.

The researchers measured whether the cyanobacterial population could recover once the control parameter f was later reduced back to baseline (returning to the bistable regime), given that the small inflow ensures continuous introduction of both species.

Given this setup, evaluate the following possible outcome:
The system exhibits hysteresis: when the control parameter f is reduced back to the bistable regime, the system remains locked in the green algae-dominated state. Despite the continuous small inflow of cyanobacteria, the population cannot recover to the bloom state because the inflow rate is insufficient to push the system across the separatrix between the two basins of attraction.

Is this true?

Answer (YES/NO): YES